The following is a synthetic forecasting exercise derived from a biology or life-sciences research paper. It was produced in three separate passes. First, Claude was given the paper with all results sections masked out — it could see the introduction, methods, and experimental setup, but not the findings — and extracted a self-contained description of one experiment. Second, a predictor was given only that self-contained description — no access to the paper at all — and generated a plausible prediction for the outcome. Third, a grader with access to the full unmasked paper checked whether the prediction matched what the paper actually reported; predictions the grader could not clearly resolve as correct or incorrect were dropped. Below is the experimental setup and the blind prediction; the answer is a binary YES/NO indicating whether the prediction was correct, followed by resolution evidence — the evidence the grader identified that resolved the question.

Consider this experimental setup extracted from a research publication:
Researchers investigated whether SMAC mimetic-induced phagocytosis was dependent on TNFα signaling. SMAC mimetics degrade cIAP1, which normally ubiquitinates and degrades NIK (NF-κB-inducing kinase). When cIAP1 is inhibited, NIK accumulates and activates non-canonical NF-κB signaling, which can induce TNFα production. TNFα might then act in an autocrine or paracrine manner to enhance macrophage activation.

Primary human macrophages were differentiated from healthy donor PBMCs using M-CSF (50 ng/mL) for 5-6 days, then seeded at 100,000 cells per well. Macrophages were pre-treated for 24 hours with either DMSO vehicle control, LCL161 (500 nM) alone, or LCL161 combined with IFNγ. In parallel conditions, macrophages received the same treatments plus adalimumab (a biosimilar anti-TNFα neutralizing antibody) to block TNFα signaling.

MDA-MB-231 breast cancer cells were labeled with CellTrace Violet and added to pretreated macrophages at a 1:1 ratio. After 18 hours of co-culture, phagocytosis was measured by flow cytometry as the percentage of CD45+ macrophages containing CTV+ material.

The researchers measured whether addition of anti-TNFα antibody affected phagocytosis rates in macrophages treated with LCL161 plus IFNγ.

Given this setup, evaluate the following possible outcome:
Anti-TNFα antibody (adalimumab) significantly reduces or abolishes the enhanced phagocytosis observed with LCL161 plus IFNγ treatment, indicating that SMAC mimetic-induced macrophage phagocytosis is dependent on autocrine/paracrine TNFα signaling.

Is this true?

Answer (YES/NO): NO